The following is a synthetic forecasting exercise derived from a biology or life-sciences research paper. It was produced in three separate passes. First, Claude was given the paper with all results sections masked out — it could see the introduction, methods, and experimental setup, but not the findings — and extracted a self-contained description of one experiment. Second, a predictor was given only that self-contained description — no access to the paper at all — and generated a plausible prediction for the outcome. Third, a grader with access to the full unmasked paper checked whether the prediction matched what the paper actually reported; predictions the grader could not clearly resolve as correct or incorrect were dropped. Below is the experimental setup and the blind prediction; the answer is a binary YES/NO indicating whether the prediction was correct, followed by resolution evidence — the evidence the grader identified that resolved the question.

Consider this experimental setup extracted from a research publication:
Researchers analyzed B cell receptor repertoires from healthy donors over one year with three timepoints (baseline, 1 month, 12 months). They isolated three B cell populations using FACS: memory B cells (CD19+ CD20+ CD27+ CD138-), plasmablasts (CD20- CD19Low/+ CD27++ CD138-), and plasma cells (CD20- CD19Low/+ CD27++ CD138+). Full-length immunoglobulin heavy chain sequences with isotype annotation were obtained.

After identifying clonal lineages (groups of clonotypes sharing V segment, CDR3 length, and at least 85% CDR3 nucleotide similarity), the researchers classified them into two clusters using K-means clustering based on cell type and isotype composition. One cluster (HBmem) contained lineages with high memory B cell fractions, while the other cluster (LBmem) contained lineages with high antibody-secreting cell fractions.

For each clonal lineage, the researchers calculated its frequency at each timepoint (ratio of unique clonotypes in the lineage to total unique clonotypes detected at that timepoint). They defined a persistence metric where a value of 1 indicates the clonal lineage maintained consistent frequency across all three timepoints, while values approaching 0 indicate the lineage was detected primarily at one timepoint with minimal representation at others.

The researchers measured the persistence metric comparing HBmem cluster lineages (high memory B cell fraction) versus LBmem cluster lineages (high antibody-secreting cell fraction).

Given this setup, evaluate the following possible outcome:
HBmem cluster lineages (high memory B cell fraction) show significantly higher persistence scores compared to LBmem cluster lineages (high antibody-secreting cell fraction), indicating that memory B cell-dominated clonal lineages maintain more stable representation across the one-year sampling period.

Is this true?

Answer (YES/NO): YES